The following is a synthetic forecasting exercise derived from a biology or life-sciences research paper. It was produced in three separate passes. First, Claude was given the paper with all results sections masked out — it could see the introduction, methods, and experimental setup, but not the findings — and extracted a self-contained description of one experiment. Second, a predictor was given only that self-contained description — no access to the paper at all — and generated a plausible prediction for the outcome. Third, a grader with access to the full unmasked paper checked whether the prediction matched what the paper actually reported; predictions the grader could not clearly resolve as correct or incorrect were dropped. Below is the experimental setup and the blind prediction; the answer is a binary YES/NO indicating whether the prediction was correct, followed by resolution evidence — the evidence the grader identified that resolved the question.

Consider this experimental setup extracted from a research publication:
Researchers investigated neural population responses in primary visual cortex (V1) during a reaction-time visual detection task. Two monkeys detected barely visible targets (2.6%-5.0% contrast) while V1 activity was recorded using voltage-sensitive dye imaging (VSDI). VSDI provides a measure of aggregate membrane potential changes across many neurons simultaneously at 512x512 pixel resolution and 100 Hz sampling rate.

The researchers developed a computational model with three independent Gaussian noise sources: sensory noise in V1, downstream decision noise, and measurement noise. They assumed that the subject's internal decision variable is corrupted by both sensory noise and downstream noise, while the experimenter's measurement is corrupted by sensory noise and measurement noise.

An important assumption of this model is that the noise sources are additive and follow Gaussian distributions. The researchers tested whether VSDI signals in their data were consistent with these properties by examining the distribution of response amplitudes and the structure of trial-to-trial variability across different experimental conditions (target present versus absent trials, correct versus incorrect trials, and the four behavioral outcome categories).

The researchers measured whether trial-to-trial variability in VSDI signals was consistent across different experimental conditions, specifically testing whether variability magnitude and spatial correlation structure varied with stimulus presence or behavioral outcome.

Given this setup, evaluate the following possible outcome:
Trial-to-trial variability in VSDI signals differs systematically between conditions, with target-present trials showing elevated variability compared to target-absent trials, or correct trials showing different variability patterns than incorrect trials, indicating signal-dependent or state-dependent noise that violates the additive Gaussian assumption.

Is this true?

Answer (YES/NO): NO